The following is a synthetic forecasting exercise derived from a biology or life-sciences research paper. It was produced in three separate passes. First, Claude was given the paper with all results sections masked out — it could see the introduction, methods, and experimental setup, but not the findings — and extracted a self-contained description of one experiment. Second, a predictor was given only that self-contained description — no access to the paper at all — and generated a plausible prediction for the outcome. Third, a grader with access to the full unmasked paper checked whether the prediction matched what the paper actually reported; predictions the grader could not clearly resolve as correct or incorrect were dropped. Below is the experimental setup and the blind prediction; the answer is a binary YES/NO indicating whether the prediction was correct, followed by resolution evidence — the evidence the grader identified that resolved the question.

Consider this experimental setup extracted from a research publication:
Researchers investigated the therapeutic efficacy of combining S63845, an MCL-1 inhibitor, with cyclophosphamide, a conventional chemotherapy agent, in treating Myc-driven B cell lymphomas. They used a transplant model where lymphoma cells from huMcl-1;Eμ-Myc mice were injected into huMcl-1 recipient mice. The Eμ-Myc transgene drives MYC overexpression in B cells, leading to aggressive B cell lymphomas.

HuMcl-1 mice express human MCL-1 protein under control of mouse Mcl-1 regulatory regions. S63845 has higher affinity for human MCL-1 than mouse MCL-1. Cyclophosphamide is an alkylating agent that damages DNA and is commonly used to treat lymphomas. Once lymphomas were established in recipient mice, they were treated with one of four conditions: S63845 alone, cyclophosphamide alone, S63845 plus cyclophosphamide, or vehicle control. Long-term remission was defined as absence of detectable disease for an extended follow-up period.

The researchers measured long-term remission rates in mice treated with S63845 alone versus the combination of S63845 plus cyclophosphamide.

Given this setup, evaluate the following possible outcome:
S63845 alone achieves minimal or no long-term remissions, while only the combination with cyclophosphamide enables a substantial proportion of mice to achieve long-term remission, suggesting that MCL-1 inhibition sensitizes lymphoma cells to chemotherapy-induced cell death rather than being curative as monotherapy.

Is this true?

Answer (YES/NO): NO